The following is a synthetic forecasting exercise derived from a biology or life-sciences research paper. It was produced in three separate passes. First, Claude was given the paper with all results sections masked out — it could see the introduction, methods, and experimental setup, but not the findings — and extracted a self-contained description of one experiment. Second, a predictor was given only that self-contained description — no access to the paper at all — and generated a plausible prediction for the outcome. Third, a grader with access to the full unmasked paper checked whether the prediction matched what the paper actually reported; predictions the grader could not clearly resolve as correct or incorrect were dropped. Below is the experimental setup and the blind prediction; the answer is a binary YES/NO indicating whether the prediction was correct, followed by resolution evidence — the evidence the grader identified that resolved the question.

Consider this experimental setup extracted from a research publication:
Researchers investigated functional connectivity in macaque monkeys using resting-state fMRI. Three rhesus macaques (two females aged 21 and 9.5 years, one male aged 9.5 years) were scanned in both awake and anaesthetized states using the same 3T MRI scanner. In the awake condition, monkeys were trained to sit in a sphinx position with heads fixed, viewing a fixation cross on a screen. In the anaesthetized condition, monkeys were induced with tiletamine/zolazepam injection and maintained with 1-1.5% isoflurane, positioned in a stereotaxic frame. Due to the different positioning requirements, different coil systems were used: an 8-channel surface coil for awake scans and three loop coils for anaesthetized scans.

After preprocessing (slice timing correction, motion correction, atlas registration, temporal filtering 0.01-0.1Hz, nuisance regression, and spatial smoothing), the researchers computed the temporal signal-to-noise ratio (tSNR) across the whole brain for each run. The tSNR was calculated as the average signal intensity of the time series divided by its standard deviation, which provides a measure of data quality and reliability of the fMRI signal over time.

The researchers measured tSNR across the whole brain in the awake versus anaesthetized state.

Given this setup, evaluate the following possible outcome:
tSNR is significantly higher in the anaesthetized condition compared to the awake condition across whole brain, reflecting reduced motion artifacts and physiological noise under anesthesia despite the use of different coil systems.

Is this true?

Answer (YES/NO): NO